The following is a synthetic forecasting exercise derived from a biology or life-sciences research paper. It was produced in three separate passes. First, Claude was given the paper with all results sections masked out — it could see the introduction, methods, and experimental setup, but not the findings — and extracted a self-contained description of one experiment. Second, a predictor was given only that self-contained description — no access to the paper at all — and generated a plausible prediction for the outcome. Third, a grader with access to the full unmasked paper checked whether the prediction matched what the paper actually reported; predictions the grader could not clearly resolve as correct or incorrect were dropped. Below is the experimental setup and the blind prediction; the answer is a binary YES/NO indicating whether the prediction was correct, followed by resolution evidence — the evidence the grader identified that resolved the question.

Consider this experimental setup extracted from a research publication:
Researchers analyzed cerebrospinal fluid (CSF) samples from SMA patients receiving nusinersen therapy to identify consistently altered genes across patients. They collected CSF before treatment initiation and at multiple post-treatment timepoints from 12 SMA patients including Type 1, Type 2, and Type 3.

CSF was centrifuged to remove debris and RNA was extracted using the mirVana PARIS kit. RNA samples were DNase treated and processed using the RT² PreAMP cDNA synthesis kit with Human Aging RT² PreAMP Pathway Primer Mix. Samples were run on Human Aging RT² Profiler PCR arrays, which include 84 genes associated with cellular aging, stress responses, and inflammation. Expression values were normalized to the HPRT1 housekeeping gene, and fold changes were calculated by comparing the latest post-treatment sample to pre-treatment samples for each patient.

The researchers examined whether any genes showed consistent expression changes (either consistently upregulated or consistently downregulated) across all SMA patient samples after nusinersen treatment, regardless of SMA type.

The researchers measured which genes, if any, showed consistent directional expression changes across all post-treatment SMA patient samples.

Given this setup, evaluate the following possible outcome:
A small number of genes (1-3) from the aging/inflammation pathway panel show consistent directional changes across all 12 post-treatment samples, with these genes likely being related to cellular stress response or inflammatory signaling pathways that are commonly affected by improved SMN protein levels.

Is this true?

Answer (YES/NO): YES